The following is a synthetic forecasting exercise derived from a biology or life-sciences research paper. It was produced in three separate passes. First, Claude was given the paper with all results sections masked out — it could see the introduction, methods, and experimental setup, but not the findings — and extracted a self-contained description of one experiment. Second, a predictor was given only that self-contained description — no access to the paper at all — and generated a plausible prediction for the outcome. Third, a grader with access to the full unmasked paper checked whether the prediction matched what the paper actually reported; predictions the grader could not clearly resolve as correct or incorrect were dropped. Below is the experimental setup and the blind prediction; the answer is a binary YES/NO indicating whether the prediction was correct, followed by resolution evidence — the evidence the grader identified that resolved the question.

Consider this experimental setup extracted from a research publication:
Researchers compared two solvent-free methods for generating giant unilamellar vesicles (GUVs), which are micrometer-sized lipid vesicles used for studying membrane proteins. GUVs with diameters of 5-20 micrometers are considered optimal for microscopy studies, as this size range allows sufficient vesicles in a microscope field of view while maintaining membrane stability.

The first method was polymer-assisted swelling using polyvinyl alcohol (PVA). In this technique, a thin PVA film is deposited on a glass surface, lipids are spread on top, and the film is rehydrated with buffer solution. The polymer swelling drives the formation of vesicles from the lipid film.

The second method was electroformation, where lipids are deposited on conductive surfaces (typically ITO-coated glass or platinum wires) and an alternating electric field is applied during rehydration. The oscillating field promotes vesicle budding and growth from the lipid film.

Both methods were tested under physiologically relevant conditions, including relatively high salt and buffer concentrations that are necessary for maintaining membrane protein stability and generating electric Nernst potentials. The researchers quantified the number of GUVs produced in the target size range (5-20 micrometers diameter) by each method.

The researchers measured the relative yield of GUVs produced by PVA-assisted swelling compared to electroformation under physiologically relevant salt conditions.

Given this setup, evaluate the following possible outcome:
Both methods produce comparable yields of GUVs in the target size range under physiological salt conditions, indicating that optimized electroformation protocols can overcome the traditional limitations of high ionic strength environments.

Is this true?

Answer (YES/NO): NO